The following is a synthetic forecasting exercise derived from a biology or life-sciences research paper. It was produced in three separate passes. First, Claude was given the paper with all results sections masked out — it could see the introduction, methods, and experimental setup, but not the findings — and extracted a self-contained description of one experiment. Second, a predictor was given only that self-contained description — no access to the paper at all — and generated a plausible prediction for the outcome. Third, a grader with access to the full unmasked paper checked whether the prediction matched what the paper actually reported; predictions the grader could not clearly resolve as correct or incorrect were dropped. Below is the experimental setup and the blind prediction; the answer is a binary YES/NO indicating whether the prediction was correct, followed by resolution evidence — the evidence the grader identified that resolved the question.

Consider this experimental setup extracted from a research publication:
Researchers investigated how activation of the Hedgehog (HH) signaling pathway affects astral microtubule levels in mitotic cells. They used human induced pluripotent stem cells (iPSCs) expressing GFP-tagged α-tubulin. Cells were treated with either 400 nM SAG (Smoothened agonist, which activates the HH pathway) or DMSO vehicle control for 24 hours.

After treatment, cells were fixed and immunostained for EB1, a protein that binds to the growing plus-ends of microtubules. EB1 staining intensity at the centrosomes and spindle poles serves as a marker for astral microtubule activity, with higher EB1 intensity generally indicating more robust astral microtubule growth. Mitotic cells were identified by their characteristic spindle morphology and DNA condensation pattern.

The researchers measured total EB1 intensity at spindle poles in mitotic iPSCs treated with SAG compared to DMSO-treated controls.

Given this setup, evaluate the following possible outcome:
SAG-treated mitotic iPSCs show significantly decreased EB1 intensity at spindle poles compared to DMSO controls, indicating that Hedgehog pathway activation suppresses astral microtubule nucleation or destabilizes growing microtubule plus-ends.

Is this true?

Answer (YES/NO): YES